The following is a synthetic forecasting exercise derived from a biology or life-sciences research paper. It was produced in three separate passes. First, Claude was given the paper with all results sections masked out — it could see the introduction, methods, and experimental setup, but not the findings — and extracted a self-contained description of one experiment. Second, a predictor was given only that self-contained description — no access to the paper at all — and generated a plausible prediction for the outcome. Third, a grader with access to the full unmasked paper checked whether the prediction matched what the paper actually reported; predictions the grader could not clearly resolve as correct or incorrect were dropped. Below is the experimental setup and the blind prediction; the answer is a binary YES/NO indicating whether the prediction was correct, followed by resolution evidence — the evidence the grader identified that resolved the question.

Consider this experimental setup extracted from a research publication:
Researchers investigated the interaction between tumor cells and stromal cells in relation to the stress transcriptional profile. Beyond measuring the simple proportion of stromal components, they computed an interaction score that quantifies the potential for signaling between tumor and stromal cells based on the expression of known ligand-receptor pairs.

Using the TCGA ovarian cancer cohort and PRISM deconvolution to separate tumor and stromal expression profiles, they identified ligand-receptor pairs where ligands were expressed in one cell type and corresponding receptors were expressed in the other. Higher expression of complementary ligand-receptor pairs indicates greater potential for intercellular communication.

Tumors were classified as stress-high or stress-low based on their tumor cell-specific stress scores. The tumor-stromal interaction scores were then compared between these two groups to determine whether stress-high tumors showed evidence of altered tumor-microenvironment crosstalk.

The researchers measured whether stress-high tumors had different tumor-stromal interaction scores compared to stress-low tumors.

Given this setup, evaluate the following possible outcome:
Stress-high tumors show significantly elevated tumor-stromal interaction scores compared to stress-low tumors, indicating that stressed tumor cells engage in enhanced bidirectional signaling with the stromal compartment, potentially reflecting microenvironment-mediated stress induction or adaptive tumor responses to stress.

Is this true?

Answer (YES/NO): YES